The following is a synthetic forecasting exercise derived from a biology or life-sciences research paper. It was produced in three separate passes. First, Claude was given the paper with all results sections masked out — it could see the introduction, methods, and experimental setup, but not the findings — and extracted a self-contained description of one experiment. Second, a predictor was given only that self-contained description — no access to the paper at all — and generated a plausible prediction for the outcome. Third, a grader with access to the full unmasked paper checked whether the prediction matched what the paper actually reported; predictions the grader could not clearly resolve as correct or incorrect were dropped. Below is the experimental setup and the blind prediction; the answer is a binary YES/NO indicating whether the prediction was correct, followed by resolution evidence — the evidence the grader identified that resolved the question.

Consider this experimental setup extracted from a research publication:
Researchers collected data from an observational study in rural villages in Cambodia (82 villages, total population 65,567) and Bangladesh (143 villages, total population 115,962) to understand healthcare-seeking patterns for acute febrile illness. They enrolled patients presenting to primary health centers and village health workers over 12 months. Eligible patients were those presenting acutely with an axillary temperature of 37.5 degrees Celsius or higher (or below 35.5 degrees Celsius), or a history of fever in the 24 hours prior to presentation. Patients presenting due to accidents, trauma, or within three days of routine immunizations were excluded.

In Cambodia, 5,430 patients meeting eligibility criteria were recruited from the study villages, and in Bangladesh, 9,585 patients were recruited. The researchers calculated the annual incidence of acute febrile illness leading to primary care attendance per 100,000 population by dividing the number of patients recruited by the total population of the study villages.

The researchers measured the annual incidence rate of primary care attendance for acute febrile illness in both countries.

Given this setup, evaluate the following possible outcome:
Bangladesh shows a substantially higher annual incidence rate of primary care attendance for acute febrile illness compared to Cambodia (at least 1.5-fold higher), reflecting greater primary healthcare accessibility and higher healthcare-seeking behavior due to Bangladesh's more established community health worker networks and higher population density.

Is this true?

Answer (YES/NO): NO